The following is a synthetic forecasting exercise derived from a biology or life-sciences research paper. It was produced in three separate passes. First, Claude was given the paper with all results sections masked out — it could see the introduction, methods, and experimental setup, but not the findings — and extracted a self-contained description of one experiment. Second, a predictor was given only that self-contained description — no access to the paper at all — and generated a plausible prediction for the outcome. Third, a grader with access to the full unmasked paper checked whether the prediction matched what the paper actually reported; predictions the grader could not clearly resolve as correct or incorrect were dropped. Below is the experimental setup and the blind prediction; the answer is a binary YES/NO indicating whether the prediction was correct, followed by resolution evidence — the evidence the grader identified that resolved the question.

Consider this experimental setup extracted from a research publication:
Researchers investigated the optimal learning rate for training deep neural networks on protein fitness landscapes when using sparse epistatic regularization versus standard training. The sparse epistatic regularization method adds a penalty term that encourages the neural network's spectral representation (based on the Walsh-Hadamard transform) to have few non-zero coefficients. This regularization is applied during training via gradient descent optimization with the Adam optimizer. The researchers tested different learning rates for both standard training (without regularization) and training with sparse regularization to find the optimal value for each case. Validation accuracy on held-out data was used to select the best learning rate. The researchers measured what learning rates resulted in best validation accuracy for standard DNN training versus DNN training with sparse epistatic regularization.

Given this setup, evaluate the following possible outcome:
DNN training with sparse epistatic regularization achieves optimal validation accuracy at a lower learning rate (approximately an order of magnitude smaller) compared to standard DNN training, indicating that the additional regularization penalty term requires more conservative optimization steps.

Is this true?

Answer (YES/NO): NO